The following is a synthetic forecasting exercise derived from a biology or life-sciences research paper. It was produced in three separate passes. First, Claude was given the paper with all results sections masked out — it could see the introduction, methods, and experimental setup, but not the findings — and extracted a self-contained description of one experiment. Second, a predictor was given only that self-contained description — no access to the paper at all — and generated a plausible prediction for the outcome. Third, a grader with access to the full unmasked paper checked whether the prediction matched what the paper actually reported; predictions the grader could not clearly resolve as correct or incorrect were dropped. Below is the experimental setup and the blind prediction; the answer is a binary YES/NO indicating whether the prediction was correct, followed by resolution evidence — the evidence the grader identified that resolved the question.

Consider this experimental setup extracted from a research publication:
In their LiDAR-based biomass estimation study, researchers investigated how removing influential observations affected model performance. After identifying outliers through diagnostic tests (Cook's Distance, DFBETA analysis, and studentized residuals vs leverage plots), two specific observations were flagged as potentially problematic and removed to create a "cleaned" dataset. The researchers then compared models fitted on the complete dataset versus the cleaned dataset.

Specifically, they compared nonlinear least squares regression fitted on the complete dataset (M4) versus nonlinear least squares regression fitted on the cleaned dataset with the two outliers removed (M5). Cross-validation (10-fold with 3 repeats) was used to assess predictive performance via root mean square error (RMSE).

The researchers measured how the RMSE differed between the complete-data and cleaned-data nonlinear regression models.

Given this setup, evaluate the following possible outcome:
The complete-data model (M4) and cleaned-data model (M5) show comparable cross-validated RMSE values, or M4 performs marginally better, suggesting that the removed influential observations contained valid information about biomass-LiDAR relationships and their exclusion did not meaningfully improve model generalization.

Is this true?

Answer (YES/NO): NO